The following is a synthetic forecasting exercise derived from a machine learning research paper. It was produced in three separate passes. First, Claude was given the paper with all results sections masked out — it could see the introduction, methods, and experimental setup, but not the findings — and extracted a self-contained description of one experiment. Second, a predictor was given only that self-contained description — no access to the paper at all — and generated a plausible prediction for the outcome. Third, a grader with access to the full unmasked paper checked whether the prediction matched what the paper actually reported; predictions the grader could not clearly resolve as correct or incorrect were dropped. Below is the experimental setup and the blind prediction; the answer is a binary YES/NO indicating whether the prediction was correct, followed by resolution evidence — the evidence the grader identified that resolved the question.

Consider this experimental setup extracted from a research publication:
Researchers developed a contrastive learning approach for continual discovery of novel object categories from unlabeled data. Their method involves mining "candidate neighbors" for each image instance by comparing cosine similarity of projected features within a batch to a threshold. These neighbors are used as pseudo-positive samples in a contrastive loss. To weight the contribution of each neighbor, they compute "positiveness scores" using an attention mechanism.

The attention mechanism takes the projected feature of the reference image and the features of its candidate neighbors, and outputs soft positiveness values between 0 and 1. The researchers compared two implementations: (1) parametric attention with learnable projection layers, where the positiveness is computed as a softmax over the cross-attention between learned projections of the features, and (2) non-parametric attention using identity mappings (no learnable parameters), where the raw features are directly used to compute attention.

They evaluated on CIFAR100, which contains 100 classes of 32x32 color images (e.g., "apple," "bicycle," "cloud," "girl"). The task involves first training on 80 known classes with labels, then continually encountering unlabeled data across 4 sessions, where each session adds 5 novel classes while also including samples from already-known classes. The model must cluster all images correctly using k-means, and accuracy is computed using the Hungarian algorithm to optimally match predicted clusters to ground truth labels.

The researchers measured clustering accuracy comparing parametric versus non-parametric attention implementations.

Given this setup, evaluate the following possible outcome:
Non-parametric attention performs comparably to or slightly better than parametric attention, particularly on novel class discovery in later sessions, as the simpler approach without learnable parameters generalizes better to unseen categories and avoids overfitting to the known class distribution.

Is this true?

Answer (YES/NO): NO